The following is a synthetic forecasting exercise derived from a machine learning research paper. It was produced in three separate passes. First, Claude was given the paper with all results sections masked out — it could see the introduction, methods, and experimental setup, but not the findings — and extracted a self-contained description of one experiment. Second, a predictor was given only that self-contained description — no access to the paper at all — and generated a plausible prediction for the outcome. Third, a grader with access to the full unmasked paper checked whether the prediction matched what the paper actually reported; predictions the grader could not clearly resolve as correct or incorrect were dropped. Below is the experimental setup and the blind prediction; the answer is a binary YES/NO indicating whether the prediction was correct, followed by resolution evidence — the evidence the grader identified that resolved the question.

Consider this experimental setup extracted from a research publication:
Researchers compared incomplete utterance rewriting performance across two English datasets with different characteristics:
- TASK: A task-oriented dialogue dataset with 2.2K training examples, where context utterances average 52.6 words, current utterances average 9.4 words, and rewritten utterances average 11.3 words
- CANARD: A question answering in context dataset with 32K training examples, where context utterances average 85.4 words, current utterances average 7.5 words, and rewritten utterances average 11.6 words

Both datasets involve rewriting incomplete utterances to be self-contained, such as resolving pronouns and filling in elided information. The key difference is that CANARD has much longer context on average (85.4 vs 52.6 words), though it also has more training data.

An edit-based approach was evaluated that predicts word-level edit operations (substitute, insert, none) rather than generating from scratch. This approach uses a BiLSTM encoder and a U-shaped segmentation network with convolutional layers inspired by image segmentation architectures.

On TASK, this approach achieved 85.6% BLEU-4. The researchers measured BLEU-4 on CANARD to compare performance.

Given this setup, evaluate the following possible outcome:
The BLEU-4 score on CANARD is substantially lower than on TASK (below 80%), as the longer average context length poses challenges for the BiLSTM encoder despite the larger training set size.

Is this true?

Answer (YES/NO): NO